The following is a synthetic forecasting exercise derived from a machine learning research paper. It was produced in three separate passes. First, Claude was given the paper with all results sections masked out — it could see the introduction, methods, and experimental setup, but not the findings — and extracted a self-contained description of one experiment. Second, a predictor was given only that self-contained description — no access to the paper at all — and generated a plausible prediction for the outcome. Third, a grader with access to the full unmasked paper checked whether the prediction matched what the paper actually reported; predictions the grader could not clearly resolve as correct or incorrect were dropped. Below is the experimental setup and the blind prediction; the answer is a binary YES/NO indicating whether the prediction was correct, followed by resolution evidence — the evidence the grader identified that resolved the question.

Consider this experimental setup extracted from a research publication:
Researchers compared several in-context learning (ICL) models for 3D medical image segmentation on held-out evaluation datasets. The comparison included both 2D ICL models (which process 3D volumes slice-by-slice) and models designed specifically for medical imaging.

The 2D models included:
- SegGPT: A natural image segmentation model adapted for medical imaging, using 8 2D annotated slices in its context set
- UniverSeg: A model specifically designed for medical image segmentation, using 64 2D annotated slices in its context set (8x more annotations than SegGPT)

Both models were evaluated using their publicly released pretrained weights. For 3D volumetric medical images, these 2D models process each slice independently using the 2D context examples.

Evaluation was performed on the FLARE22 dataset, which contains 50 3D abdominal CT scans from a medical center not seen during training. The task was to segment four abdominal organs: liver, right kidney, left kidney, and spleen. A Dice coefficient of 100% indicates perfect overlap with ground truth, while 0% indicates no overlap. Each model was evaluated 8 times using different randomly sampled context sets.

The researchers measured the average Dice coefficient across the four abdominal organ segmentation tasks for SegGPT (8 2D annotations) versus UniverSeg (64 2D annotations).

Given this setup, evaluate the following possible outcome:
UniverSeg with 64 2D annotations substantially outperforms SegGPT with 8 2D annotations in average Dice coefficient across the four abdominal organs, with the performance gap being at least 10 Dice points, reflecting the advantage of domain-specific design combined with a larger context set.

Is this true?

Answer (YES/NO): NO